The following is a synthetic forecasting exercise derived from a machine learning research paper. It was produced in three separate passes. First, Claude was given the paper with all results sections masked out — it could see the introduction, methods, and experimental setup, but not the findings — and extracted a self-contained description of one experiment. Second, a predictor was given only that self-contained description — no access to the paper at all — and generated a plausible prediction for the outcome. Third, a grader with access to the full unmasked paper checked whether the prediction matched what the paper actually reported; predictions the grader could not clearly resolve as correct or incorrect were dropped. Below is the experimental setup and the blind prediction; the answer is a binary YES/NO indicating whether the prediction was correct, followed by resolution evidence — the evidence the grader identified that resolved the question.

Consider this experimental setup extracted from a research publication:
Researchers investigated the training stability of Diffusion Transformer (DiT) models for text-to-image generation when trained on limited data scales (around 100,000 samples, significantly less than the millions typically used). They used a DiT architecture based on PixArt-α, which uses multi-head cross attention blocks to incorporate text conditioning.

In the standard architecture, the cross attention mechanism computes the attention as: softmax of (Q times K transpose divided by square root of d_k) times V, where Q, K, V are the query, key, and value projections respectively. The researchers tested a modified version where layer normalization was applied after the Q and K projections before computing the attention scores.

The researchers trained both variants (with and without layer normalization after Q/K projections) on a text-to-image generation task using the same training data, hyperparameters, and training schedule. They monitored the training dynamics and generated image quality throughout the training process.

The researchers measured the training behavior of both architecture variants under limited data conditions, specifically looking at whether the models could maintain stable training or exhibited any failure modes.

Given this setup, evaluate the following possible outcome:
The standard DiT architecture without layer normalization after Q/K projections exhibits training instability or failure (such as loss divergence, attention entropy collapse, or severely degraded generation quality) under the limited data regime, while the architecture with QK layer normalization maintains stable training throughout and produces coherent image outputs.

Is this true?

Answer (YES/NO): YES